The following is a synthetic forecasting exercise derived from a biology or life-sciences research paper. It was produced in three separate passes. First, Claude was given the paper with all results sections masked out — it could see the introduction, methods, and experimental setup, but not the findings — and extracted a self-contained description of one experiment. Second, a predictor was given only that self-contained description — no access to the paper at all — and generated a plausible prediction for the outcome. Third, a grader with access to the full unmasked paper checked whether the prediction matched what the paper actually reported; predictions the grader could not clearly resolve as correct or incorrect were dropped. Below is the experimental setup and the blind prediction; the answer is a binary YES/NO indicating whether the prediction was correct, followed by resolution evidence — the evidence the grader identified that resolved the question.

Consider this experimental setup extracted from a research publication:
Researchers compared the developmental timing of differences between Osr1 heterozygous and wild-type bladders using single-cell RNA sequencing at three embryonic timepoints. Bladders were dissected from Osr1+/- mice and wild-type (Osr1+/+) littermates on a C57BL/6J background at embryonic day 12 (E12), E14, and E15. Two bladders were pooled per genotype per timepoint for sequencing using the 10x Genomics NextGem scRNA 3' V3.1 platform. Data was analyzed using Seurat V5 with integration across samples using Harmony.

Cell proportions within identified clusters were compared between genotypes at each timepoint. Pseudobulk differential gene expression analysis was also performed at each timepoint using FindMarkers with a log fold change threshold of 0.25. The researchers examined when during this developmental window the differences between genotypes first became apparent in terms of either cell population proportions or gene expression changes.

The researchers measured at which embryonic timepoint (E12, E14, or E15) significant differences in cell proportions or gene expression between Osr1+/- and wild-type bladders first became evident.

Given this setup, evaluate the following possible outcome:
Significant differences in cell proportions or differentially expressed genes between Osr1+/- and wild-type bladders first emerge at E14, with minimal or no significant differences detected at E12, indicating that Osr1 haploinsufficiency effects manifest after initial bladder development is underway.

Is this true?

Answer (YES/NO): NO